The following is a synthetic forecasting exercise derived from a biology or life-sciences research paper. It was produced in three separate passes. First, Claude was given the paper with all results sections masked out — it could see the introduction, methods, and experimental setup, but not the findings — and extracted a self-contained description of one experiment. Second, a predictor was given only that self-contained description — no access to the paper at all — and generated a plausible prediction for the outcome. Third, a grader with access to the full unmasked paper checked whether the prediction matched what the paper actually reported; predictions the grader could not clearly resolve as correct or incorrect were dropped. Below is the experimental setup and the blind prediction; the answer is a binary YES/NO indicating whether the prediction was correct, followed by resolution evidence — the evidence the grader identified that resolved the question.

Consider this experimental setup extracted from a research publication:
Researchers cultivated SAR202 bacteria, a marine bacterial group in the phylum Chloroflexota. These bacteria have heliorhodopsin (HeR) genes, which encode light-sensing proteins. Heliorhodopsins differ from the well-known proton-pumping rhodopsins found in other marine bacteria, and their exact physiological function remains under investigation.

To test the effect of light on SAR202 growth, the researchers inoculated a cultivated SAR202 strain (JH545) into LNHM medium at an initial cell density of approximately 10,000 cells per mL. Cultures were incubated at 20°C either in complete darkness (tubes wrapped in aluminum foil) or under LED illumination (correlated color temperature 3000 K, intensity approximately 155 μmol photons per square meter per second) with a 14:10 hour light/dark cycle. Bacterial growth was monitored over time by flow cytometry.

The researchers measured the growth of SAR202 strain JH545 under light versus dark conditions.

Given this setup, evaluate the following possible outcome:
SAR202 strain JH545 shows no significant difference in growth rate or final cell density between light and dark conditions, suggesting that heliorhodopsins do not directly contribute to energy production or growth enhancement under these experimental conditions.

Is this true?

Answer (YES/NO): NO